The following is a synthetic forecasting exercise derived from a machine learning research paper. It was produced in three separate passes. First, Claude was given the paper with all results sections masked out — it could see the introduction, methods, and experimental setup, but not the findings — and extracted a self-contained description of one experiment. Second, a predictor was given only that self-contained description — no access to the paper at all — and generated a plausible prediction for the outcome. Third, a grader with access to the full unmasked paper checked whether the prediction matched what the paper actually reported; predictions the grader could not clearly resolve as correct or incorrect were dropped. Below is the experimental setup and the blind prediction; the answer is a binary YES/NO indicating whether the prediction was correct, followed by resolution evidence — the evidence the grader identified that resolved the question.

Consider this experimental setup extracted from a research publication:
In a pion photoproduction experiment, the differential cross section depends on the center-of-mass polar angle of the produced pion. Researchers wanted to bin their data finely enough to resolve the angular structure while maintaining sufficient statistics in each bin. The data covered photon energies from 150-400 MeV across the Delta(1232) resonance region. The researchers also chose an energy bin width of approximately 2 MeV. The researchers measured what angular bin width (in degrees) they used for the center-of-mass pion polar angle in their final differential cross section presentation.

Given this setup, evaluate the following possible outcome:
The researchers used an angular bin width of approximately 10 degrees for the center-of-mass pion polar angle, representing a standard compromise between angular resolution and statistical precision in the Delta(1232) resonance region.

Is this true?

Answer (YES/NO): YES